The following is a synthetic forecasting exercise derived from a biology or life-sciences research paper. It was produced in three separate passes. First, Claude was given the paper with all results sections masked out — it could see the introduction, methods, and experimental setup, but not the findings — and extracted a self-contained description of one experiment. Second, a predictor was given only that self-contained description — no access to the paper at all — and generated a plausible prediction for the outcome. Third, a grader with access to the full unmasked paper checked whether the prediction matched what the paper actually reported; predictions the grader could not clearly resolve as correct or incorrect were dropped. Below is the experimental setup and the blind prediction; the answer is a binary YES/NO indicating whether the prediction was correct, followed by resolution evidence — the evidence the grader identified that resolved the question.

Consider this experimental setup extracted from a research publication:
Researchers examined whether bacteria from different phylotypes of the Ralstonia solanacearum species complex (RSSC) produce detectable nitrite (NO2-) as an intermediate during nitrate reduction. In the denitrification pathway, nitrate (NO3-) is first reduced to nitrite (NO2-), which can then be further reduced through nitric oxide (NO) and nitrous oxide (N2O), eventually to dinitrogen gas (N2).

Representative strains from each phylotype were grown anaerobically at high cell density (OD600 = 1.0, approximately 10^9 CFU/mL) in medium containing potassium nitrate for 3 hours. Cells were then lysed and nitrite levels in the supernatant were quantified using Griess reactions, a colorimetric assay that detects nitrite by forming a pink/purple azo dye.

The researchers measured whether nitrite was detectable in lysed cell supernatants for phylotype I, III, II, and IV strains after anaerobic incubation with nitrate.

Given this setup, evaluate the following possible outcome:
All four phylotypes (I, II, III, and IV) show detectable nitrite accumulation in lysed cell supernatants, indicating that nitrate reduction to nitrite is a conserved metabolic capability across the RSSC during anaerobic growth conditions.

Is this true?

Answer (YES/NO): NO